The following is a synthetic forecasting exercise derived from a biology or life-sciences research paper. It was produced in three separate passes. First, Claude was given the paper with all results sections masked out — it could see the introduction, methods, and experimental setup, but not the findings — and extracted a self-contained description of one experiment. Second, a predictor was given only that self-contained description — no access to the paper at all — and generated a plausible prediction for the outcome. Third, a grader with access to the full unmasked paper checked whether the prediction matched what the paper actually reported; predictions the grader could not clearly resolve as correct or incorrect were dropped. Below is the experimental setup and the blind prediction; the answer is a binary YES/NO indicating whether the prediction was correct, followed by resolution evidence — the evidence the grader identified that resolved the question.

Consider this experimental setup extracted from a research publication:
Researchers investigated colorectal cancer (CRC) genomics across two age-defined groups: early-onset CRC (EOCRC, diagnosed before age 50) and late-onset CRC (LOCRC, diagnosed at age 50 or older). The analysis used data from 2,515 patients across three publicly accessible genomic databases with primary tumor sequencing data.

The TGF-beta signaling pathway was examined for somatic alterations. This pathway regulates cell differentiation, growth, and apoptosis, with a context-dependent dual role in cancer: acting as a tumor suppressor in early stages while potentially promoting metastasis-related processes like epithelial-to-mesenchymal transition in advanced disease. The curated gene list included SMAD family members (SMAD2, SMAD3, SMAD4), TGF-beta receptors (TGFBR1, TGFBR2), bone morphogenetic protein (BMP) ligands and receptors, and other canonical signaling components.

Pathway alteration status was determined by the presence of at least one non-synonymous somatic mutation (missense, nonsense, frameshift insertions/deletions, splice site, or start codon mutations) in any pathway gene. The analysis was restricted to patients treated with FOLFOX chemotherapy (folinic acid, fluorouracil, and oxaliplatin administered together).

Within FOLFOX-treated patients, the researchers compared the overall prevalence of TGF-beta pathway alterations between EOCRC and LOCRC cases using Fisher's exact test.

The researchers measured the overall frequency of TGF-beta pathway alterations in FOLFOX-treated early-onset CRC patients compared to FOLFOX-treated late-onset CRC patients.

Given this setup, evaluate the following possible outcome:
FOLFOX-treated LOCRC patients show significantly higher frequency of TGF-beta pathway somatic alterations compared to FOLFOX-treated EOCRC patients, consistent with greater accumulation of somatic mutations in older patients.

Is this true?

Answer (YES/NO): NO